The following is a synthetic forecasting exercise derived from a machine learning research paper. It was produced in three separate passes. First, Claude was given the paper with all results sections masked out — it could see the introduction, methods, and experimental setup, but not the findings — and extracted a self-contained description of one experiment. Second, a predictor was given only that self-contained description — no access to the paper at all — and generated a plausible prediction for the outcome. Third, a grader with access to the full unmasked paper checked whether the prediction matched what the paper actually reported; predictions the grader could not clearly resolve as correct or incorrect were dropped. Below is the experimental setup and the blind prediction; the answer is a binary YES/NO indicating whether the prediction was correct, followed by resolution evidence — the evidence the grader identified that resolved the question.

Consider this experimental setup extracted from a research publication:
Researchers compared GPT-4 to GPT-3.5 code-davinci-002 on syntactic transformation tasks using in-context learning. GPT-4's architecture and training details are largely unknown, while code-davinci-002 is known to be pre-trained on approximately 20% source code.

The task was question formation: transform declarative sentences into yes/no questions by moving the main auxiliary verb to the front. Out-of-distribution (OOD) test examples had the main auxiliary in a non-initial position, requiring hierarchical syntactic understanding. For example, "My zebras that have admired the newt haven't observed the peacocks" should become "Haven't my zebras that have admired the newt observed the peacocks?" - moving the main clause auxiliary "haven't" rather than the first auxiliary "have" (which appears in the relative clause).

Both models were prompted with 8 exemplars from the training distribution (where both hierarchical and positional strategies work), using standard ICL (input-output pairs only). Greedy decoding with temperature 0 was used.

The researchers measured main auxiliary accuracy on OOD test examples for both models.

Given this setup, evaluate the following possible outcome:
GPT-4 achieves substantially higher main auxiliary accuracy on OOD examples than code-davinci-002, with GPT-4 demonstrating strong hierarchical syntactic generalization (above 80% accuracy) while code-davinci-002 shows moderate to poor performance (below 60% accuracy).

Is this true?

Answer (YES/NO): NO